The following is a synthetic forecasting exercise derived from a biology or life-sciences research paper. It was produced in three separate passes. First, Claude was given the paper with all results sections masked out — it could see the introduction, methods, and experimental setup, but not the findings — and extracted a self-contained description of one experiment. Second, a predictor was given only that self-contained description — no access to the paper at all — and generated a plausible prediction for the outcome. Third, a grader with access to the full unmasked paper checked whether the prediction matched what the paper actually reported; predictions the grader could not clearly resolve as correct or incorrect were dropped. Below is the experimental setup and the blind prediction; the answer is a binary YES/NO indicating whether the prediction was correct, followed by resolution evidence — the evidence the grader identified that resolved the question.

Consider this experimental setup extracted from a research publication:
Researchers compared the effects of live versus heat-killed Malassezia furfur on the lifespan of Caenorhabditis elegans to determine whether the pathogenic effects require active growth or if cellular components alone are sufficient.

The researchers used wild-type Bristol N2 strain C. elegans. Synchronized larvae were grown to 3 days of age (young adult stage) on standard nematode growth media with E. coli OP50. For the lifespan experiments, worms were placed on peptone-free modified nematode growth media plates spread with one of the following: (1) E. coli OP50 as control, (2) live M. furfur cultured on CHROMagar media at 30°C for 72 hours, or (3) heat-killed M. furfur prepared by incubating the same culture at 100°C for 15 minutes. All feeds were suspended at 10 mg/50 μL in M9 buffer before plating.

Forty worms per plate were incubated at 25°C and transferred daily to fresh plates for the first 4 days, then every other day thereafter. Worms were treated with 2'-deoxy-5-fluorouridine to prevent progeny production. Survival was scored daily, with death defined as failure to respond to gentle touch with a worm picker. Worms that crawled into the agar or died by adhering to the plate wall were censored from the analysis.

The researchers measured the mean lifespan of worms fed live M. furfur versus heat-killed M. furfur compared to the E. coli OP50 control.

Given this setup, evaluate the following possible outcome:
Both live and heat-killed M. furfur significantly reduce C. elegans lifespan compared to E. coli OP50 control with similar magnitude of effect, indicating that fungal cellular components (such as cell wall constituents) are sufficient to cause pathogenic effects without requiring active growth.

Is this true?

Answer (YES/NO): NO